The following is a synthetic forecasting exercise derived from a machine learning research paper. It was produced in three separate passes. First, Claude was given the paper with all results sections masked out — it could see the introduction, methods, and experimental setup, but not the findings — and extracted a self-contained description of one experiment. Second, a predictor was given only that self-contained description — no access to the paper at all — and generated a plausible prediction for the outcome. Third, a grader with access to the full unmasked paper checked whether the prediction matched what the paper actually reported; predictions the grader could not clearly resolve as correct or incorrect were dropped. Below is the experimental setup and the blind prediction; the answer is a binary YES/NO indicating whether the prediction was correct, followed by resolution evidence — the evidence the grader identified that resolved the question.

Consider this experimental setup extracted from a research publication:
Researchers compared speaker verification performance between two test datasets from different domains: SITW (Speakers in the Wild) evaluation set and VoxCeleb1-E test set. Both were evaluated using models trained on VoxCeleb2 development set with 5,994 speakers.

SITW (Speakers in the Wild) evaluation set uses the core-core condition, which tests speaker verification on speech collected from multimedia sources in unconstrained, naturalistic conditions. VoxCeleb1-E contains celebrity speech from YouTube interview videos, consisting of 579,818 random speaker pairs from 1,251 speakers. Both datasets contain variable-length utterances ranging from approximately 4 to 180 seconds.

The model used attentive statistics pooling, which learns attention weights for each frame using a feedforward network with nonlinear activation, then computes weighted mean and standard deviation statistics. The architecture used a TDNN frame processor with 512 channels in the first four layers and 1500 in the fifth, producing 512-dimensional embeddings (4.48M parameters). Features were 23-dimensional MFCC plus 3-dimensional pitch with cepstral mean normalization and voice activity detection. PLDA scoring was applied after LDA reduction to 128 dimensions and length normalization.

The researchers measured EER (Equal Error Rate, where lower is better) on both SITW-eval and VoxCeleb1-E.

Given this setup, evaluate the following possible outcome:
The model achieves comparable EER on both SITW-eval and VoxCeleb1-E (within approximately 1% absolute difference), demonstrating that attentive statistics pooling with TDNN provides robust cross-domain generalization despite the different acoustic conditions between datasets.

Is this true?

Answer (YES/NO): NO